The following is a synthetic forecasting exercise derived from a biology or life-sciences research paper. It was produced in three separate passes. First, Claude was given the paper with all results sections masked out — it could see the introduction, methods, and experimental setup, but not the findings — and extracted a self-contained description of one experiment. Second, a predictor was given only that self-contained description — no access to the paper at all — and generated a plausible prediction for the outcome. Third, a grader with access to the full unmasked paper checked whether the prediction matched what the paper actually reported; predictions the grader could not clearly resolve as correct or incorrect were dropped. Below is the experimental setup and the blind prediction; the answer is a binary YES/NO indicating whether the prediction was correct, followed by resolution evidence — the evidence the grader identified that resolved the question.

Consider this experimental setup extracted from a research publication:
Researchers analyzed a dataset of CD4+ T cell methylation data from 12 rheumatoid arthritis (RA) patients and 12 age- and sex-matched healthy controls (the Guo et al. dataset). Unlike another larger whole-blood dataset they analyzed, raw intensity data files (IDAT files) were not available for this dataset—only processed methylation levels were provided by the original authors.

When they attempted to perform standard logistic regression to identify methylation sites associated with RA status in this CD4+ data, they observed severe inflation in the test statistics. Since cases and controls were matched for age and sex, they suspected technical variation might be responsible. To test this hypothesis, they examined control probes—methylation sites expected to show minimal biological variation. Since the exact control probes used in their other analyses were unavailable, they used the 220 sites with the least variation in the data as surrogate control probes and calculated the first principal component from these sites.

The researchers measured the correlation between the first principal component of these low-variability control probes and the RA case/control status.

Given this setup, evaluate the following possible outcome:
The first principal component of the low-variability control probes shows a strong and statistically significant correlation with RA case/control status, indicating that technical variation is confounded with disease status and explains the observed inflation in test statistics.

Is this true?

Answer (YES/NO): YES